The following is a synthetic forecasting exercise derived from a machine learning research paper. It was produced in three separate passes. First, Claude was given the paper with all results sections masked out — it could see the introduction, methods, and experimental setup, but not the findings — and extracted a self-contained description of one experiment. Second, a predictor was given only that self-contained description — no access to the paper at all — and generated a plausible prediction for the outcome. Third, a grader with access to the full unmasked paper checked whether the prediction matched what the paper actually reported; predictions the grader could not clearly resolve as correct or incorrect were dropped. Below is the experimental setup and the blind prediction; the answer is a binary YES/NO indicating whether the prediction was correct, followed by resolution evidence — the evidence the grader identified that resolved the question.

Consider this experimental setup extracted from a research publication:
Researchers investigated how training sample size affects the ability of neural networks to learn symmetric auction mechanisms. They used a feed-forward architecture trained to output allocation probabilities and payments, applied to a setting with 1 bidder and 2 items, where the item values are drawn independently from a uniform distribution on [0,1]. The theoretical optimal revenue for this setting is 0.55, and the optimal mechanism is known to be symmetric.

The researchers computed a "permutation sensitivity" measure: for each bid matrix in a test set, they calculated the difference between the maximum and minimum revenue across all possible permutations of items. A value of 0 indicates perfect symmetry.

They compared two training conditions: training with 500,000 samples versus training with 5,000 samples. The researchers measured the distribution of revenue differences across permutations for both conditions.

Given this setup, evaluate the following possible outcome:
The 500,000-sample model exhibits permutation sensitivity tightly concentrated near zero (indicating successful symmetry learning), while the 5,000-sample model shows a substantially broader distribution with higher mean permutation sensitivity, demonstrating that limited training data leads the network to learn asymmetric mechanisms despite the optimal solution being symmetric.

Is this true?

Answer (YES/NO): YES